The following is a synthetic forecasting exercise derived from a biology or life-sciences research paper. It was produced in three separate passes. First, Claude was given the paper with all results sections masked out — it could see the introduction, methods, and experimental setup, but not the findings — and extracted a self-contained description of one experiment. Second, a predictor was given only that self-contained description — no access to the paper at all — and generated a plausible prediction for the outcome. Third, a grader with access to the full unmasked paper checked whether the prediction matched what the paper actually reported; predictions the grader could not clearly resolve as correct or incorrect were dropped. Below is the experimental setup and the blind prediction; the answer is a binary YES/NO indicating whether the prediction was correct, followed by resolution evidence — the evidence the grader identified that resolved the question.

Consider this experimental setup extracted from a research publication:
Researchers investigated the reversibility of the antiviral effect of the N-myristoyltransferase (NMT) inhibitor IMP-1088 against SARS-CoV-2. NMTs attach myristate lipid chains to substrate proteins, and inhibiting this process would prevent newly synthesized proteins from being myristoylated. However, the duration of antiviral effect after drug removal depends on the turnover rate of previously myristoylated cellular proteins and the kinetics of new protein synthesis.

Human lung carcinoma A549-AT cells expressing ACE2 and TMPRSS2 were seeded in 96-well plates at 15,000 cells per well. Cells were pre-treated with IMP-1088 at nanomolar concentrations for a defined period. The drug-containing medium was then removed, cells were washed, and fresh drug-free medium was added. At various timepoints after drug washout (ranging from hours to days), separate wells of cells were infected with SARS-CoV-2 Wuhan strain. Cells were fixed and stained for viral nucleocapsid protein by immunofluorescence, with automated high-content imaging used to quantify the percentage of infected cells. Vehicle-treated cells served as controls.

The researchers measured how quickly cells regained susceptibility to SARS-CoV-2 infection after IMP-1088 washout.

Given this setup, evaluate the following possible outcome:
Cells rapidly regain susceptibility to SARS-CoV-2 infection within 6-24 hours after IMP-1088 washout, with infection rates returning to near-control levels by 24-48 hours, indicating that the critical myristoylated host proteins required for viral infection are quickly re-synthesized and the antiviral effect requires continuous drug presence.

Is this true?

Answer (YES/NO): NO